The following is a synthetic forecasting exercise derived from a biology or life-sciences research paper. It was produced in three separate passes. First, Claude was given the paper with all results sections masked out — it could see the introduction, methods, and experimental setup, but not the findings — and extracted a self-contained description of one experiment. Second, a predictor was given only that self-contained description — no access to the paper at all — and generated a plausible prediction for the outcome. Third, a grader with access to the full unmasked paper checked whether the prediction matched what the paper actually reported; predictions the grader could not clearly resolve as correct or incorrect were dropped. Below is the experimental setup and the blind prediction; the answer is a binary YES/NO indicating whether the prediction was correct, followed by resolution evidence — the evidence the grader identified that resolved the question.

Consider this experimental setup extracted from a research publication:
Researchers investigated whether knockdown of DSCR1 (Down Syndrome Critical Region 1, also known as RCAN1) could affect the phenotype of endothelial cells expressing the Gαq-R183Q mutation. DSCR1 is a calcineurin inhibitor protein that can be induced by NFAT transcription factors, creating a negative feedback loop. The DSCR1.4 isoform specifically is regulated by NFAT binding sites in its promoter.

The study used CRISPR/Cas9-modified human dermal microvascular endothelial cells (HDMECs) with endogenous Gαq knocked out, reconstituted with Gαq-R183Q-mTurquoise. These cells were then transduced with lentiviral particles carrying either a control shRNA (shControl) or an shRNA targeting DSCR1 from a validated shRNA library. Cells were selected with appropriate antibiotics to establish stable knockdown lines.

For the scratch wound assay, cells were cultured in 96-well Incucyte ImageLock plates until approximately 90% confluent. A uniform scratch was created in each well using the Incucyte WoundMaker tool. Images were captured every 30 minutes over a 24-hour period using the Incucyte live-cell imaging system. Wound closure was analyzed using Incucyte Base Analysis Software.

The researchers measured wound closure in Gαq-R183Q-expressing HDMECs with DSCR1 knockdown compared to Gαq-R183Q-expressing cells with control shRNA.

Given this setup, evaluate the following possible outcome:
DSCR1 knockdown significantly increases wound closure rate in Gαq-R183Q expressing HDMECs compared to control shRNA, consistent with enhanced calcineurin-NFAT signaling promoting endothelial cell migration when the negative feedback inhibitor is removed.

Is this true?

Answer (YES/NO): YES